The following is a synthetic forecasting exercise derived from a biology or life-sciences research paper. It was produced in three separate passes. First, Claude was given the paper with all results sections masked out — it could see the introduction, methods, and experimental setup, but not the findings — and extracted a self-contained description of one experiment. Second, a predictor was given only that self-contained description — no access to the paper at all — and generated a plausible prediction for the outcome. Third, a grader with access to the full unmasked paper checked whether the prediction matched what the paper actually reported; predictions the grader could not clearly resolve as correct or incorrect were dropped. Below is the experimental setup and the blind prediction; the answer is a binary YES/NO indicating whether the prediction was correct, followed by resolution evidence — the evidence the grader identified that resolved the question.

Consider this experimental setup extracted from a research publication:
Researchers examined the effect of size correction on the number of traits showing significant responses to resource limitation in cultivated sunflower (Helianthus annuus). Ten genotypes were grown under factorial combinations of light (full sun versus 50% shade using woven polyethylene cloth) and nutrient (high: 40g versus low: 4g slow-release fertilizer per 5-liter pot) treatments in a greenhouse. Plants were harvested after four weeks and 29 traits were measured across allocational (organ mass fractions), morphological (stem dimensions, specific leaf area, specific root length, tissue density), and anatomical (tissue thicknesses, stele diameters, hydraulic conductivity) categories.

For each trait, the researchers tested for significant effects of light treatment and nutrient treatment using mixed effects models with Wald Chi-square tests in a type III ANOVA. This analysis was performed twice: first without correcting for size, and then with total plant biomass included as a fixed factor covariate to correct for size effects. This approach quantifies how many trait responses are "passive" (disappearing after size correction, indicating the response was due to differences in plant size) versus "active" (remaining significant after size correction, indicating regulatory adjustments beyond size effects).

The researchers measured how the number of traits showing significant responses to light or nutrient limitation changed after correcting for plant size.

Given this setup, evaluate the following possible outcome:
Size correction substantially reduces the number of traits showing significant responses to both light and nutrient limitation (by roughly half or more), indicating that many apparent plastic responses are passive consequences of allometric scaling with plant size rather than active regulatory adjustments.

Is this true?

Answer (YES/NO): NO